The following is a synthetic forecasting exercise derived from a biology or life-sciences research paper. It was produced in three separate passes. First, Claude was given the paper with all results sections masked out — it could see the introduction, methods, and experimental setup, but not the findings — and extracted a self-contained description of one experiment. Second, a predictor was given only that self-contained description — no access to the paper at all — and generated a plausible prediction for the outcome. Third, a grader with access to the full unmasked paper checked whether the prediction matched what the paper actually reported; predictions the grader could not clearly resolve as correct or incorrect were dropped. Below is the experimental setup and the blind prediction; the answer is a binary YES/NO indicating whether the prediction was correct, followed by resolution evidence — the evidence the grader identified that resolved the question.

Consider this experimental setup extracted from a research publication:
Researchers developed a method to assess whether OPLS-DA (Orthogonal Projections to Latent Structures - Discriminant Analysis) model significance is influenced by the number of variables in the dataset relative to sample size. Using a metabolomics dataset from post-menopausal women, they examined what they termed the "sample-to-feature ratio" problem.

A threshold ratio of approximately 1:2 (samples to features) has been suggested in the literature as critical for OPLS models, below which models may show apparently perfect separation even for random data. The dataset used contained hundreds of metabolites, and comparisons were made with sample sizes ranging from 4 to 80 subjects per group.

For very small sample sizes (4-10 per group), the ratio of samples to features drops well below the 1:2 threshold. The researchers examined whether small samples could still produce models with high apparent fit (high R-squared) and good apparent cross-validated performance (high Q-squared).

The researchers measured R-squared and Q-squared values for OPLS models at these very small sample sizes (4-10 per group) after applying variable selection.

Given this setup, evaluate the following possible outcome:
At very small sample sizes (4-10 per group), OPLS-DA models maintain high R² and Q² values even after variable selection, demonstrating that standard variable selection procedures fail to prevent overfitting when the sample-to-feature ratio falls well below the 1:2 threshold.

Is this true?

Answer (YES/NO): YES